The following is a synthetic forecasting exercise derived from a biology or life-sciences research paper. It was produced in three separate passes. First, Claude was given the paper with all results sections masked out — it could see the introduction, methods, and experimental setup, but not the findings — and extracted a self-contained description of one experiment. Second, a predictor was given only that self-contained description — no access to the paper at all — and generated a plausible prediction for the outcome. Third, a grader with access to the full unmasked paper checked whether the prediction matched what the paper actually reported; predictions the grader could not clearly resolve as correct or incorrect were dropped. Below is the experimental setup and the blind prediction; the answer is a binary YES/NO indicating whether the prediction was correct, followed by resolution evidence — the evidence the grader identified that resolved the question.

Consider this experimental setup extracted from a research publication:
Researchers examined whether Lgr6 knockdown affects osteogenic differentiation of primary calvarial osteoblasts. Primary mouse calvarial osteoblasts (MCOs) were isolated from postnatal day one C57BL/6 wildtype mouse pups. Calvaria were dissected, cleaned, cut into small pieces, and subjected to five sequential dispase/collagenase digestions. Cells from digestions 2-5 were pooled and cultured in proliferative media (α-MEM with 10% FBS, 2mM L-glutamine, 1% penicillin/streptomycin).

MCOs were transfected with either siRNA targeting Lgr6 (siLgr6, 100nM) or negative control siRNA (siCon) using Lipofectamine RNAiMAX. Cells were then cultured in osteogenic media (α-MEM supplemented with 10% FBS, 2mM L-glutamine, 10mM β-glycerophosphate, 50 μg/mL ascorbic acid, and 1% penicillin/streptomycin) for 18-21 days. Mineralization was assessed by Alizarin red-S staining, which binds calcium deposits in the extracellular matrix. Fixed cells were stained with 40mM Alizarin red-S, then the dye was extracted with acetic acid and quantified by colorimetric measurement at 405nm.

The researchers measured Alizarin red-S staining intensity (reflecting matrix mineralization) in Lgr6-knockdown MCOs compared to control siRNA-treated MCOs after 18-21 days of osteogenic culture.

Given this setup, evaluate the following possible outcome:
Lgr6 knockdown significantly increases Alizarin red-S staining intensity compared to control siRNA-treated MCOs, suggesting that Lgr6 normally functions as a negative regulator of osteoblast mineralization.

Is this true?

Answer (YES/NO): NO